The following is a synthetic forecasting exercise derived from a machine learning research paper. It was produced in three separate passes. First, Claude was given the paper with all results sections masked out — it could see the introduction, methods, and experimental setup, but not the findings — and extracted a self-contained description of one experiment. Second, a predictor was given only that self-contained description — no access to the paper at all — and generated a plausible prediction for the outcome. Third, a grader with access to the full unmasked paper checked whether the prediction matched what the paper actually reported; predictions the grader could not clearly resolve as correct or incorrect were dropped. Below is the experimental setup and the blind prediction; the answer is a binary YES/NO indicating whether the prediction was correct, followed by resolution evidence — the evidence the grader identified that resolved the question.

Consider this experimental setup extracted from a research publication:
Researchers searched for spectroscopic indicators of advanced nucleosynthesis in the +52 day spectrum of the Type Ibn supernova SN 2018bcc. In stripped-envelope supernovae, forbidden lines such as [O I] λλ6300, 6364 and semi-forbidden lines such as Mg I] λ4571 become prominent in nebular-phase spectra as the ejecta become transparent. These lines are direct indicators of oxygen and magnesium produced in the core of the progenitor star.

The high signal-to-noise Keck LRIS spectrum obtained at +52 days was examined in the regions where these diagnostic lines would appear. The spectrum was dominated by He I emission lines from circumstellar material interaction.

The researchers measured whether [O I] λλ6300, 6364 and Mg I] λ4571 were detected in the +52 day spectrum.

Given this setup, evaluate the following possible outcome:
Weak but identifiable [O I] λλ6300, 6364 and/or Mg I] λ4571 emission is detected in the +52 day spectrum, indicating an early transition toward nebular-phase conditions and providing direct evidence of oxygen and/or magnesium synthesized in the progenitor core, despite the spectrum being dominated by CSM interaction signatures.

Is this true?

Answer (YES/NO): NO